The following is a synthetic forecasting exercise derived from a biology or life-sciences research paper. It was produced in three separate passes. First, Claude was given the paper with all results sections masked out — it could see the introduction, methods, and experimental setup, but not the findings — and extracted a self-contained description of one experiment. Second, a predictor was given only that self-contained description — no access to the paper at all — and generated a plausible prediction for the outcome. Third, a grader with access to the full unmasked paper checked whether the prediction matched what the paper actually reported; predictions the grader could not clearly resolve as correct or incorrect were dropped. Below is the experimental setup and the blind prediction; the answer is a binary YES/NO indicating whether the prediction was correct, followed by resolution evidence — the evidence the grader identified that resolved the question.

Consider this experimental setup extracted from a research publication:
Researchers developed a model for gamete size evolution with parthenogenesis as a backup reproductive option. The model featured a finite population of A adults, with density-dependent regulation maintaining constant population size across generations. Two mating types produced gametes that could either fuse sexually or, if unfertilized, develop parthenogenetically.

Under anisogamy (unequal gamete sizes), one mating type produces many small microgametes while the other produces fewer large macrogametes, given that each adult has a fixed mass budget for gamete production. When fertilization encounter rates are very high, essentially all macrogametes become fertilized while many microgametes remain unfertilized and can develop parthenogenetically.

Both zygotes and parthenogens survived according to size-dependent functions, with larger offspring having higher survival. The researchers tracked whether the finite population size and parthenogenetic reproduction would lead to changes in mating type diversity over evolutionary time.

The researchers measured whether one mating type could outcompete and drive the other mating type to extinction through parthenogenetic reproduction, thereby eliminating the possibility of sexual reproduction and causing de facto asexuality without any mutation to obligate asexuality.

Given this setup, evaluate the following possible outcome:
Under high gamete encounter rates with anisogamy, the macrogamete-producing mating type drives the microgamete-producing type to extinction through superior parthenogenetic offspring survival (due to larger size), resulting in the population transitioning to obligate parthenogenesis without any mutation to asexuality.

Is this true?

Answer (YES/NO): NO